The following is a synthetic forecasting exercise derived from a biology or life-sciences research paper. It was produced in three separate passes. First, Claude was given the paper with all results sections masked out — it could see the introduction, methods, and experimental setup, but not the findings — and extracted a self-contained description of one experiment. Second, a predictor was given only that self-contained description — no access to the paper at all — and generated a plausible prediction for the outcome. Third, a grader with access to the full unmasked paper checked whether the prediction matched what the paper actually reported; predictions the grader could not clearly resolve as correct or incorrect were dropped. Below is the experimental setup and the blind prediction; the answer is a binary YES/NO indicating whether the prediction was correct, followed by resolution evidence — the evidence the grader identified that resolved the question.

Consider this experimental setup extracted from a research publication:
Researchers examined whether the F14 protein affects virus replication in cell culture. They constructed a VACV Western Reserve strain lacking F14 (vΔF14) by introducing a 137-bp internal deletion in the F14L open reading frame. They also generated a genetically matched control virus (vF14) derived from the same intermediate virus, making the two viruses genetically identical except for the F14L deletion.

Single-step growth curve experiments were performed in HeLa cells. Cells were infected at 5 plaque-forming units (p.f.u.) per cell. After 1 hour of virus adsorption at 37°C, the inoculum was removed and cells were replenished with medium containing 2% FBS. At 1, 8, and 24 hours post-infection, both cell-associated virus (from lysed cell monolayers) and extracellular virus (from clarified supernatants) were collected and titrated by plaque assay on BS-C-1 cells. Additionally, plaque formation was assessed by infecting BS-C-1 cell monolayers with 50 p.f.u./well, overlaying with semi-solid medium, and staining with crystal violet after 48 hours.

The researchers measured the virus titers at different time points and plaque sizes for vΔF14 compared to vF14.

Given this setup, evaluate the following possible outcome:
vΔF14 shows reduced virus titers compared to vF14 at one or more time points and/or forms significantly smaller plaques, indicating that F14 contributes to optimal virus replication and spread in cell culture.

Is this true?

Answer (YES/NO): NO